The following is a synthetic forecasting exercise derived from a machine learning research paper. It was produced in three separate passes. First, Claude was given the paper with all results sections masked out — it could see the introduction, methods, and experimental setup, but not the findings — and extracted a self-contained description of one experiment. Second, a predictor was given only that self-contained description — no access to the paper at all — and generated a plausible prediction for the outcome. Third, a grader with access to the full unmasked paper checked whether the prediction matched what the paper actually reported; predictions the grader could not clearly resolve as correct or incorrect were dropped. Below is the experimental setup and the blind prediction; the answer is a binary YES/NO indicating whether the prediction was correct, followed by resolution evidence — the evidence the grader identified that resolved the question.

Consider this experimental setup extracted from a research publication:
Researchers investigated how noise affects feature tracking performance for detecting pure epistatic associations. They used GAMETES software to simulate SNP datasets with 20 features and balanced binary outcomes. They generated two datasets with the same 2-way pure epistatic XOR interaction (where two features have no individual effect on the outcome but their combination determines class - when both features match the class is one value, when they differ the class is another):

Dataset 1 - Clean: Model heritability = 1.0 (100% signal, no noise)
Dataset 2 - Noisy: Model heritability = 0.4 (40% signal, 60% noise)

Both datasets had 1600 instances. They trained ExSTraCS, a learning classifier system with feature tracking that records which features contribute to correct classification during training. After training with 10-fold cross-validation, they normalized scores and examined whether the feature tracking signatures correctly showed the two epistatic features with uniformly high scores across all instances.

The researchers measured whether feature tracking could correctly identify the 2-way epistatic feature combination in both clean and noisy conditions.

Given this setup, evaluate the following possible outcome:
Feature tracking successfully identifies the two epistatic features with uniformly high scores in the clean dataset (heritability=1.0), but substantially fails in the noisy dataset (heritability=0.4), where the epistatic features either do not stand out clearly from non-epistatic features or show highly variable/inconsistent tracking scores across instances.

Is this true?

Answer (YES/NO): NO